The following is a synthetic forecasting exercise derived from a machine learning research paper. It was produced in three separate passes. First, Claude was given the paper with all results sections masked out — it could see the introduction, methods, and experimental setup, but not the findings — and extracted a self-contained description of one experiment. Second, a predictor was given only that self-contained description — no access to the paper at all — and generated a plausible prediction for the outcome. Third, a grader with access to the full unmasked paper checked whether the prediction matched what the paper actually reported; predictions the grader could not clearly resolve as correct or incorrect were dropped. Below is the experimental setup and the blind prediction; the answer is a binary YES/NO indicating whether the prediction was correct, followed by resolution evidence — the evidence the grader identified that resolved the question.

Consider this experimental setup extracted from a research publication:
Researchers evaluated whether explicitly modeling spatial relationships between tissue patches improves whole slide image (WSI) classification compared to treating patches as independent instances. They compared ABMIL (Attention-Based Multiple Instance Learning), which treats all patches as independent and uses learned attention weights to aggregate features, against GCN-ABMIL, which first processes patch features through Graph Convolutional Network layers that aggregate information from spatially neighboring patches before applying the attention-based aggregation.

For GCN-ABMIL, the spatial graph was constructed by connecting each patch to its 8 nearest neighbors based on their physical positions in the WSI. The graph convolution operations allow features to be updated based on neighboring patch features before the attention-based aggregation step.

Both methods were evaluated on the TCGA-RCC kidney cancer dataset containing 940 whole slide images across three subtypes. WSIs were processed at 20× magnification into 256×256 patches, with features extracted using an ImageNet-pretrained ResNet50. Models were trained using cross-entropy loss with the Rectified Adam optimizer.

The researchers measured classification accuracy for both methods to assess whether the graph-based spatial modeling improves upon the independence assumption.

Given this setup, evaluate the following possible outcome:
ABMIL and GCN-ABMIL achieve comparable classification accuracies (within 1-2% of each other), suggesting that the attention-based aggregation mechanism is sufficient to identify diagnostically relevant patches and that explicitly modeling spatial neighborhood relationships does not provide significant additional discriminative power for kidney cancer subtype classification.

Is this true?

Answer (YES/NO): NO